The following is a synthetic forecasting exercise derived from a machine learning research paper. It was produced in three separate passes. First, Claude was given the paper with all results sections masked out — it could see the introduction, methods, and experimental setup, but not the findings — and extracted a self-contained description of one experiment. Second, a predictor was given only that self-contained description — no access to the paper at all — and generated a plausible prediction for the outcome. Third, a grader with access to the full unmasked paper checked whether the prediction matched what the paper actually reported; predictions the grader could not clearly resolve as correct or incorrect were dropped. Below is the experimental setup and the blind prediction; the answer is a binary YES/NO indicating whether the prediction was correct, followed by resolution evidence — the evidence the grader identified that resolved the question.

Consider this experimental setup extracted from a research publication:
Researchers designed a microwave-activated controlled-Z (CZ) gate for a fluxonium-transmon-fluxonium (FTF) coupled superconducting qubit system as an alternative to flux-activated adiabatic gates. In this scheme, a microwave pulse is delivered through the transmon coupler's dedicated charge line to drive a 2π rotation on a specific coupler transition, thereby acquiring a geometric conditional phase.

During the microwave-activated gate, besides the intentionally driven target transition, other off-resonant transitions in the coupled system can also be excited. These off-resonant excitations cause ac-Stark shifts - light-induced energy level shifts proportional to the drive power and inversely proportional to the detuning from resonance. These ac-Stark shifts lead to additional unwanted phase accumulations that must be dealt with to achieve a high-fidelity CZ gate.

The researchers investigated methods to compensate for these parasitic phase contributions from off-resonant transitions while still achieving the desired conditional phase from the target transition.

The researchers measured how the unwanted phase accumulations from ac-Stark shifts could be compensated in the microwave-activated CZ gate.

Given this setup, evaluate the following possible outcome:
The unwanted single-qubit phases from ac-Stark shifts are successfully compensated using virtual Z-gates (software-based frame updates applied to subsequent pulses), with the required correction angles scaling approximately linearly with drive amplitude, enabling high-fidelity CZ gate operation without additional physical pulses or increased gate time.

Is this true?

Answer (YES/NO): NO